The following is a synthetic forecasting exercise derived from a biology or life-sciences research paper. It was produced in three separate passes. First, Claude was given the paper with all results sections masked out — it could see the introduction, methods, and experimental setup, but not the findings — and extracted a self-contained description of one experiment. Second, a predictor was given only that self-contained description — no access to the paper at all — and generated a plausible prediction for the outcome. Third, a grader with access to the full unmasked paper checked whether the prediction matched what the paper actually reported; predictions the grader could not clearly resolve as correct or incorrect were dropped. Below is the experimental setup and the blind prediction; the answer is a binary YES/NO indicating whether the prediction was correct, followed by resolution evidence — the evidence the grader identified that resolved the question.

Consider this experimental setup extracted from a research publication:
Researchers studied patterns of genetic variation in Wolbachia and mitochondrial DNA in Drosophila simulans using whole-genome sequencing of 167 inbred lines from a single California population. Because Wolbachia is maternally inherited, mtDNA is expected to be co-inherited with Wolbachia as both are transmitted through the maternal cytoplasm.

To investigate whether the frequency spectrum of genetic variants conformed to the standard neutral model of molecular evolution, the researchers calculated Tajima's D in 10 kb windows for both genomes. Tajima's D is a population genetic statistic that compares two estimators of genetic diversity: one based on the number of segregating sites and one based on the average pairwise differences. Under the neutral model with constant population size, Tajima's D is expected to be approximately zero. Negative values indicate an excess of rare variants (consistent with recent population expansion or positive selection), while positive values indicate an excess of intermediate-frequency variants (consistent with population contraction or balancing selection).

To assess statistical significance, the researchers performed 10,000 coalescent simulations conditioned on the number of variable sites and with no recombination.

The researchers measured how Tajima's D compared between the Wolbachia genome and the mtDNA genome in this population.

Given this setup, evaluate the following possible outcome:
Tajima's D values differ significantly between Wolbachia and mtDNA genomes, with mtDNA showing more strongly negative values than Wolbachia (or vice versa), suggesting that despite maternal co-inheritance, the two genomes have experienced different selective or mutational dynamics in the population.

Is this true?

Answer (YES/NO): YES